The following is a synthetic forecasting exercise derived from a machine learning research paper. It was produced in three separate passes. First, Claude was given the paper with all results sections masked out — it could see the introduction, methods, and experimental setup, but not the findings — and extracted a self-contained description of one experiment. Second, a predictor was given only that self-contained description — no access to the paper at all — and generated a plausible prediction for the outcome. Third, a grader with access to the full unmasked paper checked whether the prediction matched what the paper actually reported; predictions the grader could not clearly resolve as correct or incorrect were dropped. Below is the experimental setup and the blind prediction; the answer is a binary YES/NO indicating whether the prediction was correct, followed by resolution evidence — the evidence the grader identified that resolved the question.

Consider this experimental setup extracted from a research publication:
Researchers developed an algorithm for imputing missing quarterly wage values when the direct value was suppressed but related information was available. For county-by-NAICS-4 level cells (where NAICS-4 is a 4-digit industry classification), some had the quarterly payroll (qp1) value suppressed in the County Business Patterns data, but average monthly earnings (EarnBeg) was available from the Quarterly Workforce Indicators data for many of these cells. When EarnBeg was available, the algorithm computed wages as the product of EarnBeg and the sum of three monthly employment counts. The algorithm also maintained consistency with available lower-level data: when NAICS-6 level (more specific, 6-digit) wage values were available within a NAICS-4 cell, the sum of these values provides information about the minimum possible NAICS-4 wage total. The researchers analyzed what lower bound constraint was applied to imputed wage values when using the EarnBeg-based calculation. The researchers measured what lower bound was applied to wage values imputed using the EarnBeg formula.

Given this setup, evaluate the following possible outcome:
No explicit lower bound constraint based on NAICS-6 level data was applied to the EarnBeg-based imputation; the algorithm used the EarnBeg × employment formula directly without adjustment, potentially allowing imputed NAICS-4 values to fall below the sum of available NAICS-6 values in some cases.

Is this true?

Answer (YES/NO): NO